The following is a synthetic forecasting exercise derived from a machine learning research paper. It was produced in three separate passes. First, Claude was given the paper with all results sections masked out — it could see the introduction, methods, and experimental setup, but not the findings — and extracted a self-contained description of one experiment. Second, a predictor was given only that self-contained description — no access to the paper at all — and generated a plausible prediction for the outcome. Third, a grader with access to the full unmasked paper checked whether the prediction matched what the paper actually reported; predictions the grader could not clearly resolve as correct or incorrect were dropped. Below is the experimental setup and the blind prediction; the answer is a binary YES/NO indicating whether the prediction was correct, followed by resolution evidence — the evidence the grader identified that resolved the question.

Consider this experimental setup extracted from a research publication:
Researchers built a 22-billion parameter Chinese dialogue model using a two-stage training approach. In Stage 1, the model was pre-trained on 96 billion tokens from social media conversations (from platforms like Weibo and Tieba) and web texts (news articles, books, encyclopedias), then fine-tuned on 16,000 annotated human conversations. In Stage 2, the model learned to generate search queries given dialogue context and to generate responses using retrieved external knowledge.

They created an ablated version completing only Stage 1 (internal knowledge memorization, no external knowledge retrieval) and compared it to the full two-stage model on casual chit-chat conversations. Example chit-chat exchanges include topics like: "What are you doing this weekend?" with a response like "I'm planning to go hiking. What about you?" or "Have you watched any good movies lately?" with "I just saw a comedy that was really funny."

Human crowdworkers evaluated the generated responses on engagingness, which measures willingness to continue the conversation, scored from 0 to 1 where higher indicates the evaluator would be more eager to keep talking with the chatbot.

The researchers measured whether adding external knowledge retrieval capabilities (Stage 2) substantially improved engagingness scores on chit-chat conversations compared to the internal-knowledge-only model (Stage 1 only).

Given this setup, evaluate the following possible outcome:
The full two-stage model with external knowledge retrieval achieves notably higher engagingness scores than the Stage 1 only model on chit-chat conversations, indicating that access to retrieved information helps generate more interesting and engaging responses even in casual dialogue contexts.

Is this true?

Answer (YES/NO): NO